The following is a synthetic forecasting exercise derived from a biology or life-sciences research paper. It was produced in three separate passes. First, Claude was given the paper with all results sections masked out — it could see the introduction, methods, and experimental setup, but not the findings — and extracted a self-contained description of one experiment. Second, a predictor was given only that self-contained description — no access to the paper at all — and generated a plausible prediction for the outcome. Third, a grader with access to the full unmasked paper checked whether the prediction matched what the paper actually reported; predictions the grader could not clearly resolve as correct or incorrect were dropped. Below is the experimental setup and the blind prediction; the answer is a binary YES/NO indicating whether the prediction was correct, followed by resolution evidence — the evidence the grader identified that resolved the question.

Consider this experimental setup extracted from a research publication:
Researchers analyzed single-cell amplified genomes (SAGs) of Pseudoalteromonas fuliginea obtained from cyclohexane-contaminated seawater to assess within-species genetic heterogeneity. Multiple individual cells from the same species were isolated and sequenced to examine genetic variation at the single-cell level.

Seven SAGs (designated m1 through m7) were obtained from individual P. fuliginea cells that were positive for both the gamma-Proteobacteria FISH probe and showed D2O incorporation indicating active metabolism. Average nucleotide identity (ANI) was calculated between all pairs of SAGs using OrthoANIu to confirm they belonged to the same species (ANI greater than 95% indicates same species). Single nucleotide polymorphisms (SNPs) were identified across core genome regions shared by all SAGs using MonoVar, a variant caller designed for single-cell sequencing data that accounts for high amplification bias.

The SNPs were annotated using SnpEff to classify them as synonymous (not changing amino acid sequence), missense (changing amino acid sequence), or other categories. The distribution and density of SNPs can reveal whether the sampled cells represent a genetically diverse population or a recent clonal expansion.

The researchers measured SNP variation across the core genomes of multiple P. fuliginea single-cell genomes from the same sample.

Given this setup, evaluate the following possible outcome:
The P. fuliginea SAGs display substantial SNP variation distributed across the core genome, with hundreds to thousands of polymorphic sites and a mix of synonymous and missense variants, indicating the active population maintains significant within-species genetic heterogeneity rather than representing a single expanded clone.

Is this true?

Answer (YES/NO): YES